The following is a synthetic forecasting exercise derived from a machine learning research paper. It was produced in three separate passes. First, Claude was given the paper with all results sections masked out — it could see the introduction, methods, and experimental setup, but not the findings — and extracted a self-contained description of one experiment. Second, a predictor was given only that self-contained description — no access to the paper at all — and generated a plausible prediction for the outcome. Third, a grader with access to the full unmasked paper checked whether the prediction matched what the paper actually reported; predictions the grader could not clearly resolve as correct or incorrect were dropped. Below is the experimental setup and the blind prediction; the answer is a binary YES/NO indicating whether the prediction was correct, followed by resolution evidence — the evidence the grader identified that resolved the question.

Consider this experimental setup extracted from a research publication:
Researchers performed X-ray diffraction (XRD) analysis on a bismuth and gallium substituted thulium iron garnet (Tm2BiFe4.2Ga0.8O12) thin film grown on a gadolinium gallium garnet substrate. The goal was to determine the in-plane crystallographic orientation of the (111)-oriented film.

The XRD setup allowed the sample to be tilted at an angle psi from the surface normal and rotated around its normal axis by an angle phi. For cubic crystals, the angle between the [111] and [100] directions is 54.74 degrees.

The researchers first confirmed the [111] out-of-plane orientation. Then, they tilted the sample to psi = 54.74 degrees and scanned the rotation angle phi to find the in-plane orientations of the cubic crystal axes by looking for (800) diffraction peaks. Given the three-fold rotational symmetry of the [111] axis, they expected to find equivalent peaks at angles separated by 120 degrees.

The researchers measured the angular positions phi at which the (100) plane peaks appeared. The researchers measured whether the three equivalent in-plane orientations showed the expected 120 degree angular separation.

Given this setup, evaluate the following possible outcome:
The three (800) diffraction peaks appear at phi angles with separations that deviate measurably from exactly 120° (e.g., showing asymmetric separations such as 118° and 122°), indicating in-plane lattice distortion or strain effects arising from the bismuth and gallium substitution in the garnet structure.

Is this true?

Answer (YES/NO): NO